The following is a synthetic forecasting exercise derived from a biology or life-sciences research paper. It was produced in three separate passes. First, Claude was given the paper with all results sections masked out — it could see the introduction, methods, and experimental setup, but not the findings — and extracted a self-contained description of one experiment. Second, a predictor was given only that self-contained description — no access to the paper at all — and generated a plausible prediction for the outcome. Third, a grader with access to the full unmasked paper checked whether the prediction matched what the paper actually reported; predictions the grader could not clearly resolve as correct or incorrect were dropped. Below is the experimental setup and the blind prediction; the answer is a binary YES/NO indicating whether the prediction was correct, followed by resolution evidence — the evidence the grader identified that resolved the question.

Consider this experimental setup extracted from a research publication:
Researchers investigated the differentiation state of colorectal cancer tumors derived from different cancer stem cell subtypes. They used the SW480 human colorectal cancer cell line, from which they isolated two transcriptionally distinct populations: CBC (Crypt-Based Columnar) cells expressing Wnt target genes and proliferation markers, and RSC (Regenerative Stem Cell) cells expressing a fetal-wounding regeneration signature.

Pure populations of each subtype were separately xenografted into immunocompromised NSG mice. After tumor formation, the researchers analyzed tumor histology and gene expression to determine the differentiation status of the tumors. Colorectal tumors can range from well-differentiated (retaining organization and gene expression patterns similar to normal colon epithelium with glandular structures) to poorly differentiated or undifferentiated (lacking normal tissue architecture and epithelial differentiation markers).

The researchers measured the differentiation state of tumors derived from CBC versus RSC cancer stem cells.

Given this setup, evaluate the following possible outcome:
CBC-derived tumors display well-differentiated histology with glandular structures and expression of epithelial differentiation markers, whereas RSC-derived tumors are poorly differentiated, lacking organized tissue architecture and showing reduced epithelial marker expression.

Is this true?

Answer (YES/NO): NO